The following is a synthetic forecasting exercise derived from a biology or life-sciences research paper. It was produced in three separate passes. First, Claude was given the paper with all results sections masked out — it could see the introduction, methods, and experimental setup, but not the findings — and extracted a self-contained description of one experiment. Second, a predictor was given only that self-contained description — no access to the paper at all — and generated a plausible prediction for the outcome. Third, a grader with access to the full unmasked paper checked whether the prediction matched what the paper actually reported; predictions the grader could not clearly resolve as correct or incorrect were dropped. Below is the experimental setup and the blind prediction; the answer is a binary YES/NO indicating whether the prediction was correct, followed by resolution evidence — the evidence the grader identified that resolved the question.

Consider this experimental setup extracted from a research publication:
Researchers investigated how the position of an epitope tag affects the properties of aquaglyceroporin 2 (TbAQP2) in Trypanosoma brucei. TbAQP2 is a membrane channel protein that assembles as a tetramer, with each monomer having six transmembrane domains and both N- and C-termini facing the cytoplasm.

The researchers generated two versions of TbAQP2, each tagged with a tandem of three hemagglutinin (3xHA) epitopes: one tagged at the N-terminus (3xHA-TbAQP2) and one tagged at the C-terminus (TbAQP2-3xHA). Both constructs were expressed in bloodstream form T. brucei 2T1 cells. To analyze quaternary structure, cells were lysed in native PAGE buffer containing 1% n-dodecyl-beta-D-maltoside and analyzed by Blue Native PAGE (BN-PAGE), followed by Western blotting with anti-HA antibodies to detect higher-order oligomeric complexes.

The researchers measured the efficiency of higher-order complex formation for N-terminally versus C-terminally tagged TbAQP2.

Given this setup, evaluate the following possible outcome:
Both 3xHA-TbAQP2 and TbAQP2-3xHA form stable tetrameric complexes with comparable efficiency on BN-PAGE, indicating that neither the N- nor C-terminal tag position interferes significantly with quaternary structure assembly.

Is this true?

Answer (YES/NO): NO